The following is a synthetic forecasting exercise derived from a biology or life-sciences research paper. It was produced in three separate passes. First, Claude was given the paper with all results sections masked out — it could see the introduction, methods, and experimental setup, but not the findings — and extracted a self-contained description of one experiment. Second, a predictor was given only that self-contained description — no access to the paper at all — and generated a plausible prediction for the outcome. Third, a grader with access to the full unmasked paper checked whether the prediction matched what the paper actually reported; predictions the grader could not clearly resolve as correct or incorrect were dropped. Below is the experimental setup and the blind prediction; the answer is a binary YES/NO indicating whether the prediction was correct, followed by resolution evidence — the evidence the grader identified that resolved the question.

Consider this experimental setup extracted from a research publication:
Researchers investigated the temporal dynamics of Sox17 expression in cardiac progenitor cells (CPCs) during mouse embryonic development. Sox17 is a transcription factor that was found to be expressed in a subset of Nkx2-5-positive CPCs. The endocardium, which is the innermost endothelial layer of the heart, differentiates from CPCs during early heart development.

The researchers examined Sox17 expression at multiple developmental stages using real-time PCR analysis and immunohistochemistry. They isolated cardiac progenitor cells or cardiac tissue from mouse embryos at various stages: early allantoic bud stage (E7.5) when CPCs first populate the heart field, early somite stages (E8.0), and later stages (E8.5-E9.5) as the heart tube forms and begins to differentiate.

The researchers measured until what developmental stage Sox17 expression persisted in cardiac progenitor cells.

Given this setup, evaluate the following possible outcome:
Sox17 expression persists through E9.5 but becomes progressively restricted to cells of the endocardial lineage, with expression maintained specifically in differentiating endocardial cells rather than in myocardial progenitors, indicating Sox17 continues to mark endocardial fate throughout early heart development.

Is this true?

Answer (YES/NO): NO